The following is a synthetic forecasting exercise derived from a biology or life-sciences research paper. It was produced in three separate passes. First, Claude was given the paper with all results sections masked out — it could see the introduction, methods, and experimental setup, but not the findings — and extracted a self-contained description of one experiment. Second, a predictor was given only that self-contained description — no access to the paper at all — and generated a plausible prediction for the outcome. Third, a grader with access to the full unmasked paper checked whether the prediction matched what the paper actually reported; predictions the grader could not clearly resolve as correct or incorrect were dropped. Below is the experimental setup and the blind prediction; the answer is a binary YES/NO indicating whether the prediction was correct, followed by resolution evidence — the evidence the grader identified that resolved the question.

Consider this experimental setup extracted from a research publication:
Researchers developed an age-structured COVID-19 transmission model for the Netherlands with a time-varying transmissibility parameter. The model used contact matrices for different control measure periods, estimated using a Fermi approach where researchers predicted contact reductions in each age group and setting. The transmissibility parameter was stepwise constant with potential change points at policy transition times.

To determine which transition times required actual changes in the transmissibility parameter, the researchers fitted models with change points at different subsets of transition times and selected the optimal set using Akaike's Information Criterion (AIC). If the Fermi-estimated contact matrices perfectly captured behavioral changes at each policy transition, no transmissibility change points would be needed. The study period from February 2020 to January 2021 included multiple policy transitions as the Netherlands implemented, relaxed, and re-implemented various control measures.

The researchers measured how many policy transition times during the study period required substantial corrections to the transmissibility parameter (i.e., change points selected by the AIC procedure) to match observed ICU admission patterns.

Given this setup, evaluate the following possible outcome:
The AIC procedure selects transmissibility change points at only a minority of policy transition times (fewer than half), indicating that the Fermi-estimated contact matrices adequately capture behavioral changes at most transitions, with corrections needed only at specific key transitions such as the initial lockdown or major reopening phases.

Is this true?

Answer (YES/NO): NO